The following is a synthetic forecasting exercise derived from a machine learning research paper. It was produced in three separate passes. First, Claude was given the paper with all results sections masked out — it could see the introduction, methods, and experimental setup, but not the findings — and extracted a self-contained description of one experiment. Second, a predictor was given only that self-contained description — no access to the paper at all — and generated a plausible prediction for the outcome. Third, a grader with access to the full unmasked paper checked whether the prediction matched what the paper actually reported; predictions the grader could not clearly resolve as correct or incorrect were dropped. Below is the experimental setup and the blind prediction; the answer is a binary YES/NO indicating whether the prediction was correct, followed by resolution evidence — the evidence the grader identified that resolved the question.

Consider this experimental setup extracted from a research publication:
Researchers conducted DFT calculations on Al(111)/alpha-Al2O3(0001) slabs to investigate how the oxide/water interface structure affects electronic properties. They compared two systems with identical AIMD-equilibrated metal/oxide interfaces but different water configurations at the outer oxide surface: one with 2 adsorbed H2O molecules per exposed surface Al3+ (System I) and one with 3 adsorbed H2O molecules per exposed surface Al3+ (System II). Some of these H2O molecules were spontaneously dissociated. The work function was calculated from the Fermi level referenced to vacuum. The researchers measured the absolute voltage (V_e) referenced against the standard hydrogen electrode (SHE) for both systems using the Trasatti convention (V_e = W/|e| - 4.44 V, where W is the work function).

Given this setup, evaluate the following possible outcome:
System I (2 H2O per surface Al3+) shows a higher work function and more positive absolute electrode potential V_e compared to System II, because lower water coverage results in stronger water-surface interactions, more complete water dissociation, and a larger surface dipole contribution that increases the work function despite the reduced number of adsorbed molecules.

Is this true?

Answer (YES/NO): YES